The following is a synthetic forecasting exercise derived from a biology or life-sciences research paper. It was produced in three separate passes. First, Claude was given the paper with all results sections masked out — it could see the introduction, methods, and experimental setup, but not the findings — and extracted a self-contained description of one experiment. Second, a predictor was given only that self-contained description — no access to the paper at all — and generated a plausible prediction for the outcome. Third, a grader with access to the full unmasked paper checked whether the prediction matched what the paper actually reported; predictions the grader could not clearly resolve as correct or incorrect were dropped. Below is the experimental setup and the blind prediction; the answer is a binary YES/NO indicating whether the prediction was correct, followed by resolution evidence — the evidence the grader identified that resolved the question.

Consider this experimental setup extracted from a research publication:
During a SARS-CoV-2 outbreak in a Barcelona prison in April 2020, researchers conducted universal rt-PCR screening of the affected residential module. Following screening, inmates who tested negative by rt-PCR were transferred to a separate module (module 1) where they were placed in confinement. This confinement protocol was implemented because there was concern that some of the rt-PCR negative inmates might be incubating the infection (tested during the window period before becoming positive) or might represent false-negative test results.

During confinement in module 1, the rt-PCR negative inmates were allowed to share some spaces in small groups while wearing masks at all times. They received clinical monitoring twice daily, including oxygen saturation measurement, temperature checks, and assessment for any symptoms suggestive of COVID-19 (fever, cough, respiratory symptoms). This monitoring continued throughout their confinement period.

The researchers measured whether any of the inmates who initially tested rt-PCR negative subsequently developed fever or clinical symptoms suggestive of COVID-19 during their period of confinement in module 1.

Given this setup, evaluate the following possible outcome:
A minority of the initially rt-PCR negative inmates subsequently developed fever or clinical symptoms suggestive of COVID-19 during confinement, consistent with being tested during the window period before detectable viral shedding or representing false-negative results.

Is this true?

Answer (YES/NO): NO